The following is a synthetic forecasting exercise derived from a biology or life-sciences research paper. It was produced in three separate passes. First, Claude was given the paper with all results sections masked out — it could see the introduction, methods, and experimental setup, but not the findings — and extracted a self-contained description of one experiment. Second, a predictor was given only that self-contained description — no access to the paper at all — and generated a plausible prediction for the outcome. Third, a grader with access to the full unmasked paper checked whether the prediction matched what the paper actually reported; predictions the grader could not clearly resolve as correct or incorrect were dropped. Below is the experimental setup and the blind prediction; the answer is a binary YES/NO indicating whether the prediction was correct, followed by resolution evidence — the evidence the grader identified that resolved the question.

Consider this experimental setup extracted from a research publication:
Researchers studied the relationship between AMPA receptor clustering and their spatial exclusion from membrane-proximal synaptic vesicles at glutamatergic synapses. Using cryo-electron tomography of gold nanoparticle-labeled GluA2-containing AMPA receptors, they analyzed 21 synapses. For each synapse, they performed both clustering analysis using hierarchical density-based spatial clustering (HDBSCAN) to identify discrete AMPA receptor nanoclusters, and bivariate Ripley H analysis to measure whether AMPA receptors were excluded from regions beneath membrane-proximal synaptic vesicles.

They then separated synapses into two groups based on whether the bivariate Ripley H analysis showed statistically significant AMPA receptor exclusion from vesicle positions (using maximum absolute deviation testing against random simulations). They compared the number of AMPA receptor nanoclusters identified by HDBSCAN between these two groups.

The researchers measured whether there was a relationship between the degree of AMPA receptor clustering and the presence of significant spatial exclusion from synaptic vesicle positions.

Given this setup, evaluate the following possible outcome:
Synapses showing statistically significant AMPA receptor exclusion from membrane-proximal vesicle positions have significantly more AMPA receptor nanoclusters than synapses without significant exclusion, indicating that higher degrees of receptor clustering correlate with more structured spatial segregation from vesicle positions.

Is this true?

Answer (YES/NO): YES